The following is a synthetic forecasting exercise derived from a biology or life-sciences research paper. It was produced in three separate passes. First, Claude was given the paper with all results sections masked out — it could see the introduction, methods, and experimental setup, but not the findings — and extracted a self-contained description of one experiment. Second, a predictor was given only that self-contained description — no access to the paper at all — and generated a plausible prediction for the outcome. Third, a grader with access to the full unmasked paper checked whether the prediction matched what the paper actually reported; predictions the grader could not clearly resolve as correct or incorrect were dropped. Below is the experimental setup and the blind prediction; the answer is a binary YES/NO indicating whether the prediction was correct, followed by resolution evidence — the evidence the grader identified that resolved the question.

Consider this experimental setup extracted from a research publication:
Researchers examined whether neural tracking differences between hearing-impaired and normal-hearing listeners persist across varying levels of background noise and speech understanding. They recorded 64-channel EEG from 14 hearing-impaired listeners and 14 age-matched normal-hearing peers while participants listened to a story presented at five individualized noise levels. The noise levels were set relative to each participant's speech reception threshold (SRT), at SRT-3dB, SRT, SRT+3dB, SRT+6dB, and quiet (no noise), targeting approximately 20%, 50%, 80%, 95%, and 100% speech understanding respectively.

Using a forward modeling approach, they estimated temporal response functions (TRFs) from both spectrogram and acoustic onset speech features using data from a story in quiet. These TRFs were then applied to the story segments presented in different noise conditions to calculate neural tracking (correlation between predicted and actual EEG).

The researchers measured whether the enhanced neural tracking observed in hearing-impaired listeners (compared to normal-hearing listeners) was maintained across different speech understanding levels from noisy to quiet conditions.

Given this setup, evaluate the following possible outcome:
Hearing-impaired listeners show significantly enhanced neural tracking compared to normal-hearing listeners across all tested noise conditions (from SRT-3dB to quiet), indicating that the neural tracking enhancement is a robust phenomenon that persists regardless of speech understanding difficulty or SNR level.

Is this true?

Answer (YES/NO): YES